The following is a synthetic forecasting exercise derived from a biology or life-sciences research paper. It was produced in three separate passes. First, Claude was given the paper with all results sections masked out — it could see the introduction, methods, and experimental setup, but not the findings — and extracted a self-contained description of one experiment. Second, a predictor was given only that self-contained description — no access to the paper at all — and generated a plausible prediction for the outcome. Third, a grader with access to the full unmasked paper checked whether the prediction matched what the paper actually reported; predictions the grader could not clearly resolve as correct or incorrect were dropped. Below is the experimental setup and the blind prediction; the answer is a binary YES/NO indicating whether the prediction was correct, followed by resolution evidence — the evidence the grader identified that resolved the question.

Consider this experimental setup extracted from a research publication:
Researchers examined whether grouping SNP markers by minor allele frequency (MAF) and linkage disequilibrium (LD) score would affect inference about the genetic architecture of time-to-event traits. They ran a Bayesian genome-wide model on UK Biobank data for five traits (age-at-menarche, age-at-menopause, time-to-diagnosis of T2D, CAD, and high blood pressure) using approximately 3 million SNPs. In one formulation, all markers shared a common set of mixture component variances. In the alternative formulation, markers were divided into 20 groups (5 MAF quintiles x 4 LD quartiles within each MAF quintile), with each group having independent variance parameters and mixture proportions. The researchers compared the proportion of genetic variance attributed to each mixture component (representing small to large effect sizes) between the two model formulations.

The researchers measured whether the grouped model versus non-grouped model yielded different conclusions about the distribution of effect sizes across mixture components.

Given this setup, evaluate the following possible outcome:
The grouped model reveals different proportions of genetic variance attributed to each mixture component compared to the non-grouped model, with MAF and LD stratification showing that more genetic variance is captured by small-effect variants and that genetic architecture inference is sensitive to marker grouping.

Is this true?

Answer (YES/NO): NO